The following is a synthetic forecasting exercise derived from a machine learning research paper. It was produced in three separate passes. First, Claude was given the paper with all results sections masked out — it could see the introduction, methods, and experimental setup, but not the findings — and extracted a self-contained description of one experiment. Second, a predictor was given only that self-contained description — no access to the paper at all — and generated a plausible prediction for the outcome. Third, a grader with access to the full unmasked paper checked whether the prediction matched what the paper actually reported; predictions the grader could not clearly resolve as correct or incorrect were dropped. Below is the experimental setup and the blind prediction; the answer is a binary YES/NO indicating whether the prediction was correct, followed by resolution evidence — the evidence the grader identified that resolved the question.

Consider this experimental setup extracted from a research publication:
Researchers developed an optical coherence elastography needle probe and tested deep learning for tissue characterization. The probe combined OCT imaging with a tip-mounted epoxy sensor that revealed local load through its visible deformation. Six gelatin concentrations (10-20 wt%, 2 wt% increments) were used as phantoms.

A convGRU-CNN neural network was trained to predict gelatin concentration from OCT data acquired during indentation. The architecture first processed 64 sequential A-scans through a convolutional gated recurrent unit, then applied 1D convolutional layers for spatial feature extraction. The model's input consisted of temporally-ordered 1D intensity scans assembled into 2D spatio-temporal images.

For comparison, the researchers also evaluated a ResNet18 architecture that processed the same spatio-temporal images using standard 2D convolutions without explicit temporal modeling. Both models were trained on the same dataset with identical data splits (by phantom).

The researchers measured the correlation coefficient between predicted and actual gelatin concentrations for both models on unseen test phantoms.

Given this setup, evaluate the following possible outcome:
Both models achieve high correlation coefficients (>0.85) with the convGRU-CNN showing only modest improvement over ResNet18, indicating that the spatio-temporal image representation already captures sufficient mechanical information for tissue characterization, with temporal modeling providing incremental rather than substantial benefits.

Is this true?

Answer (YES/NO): YES